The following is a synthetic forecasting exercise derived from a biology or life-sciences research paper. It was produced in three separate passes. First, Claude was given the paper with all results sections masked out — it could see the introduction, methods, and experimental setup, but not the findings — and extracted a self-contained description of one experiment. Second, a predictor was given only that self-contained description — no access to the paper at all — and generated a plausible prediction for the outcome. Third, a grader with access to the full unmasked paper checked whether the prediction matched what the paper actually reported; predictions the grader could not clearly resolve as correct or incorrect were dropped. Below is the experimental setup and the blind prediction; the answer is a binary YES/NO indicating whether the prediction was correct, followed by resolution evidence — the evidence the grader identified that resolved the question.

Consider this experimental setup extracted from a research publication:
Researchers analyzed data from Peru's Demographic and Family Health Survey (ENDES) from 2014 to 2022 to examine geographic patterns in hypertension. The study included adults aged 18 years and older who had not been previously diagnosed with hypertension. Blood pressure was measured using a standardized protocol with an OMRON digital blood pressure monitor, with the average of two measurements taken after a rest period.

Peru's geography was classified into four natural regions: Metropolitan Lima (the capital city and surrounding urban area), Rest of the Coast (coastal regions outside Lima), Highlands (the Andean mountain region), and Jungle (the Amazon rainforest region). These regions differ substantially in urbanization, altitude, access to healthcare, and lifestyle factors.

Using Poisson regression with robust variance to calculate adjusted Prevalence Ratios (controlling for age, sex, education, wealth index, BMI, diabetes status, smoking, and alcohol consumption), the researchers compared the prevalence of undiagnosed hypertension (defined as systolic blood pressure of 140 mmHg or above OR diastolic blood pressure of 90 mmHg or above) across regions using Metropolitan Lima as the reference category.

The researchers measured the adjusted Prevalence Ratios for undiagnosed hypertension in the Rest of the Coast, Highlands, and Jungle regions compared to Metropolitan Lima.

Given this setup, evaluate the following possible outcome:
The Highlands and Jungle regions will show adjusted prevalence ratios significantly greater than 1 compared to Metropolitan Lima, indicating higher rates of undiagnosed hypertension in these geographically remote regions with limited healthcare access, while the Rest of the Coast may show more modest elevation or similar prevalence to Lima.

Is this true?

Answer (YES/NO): NO